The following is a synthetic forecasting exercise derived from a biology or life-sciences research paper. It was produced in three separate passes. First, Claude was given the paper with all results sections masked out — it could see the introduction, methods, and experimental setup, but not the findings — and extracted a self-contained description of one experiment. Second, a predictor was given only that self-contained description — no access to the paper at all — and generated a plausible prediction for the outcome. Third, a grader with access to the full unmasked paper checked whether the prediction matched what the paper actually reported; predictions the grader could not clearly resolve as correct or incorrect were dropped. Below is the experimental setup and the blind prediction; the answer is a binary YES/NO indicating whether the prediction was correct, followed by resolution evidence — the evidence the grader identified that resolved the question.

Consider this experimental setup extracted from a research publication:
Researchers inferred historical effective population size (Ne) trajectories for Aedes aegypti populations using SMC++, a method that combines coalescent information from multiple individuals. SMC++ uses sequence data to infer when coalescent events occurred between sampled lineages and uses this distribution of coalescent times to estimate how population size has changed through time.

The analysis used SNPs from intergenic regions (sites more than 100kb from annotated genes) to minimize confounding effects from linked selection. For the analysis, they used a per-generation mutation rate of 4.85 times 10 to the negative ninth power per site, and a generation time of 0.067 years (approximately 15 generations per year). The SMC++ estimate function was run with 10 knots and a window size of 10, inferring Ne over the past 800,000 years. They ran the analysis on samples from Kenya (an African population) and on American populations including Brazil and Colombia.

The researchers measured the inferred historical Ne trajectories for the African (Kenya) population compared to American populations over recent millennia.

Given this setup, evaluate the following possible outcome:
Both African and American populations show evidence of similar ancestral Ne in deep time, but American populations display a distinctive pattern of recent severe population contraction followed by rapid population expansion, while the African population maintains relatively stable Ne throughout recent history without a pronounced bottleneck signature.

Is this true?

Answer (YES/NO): NO